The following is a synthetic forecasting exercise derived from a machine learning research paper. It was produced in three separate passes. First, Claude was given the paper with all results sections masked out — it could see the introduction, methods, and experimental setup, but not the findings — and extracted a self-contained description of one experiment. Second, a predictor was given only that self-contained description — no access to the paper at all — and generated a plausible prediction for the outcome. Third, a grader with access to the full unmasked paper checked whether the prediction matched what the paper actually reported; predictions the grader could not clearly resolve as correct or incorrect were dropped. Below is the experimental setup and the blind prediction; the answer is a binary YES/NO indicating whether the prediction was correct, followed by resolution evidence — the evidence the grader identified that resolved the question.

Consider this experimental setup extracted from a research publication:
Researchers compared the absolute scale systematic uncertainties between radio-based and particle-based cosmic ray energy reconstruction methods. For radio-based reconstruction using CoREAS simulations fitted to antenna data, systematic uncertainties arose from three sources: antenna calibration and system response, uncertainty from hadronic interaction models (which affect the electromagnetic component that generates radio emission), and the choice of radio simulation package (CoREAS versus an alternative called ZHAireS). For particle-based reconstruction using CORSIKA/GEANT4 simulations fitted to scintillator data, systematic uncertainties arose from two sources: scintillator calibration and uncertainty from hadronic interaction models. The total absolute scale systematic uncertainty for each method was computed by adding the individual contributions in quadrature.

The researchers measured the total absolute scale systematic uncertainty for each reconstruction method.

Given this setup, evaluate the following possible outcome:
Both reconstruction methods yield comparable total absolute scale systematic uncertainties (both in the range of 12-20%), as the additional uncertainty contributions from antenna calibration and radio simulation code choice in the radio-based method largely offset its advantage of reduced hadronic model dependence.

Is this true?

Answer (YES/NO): NO